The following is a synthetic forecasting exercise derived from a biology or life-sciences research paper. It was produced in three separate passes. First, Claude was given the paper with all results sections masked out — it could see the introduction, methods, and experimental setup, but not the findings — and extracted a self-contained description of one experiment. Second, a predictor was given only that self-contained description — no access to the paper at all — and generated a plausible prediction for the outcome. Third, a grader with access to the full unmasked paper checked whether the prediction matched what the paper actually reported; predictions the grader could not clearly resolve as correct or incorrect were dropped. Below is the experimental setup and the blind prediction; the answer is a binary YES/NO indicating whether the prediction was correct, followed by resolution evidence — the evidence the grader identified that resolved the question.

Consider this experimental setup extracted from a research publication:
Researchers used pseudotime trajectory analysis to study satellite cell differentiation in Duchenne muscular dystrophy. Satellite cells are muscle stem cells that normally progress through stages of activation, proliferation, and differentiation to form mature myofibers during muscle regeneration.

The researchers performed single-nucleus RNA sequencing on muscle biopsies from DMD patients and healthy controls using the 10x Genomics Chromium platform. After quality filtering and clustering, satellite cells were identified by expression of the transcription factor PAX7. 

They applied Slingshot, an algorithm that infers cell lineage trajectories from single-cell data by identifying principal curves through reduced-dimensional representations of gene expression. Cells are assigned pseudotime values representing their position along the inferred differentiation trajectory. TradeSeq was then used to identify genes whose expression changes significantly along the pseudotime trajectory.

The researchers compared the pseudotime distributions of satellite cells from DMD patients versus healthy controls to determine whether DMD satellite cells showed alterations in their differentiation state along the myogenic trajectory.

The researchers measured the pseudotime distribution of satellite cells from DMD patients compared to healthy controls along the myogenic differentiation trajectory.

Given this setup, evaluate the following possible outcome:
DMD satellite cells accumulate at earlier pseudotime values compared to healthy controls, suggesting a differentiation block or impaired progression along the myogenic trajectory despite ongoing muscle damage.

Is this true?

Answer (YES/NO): YES